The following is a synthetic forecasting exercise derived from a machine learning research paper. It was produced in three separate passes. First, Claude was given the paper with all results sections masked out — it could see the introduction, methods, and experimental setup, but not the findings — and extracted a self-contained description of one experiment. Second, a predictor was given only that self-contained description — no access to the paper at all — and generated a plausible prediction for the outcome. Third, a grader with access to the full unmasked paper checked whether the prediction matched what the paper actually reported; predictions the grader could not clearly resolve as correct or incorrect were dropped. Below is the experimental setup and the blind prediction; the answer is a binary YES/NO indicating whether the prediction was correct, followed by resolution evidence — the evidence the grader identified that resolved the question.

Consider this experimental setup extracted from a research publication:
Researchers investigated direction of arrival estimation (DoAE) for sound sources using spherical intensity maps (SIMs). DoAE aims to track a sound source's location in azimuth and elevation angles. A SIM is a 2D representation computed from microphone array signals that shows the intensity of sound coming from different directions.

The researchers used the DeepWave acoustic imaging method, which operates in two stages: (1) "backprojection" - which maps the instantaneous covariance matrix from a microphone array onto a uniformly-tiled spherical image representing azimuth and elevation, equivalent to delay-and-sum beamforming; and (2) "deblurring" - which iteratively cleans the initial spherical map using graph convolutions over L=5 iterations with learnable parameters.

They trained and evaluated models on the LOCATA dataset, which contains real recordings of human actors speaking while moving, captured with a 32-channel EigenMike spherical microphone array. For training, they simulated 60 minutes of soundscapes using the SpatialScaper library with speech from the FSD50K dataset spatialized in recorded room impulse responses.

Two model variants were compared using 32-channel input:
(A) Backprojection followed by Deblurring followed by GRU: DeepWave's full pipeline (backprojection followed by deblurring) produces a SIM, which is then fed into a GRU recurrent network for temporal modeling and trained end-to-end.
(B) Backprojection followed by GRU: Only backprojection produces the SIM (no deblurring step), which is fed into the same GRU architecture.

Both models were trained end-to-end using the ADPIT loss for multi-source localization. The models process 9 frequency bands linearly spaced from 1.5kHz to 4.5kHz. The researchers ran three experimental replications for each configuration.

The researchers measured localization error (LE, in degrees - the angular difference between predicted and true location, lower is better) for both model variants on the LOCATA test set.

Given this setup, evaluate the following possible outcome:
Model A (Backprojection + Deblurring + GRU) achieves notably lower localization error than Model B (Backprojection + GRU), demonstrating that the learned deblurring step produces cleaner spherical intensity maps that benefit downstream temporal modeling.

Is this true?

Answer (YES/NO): NO